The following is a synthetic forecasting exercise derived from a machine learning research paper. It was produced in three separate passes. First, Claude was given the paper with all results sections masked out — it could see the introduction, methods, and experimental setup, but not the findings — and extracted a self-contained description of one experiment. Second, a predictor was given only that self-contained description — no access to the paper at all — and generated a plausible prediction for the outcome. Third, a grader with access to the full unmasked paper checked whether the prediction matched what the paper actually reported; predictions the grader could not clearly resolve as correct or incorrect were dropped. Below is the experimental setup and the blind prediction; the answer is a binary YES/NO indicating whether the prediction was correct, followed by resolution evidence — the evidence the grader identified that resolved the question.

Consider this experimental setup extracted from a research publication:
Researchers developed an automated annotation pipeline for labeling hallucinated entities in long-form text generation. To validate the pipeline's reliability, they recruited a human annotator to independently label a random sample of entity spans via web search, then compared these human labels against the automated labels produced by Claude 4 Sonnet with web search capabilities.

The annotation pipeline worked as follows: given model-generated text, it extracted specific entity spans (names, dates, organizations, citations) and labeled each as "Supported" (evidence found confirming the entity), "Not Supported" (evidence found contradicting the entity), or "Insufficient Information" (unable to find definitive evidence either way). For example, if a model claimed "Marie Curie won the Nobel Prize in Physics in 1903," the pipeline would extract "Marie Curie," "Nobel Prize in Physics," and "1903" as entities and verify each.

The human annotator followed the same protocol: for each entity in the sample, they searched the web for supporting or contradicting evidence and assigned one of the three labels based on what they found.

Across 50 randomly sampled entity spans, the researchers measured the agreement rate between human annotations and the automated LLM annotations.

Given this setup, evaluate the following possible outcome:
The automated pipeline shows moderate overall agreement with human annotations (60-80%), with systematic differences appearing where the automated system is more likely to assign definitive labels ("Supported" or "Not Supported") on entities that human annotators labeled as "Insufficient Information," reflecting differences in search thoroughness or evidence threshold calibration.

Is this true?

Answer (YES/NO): NO